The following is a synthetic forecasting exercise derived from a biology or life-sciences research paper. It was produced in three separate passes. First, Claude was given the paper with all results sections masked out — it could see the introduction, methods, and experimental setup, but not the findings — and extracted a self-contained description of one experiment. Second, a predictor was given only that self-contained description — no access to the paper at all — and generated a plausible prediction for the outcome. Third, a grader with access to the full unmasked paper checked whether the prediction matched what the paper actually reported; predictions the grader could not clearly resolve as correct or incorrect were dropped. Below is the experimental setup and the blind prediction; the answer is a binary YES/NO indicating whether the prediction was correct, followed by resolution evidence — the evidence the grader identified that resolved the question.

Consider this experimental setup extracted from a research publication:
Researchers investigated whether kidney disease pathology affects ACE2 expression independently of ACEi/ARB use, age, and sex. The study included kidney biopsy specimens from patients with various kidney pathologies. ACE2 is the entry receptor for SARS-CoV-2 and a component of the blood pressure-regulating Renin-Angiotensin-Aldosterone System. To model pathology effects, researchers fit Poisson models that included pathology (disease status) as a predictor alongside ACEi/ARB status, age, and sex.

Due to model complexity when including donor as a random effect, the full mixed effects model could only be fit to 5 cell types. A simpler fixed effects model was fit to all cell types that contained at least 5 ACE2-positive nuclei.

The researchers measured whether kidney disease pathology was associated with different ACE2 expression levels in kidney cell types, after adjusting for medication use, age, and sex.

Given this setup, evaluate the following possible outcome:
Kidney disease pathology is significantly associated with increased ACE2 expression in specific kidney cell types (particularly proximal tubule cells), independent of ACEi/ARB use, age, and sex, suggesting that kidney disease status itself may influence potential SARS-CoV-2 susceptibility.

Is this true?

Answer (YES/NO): NO